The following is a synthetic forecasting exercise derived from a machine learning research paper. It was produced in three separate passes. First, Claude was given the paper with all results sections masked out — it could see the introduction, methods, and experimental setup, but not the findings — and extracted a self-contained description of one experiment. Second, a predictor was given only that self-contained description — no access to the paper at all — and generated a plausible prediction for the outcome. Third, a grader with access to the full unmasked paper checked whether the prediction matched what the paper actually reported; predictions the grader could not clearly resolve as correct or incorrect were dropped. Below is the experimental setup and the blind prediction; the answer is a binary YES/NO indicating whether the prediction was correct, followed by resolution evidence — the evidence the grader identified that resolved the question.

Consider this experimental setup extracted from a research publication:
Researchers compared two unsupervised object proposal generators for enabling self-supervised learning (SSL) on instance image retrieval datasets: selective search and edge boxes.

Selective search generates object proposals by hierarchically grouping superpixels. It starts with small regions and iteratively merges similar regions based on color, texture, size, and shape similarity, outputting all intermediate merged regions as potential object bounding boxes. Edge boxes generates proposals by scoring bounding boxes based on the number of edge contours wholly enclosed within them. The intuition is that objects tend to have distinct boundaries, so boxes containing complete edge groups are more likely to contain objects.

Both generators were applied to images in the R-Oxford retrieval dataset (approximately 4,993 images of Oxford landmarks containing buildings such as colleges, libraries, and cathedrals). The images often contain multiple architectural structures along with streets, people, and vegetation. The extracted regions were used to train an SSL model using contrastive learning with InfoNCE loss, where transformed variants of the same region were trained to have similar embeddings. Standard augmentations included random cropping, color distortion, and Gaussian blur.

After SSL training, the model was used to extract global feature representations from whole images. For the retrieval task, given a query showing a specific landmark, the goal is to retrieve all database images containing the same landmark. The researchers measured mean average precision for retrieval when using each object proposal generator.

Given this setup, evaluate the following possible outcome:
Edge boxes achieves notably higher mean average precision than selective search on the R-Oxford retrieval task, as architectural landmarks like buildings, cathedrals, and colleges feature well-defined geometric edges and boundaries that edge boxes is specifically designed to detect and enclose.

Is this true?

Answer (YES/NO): NO